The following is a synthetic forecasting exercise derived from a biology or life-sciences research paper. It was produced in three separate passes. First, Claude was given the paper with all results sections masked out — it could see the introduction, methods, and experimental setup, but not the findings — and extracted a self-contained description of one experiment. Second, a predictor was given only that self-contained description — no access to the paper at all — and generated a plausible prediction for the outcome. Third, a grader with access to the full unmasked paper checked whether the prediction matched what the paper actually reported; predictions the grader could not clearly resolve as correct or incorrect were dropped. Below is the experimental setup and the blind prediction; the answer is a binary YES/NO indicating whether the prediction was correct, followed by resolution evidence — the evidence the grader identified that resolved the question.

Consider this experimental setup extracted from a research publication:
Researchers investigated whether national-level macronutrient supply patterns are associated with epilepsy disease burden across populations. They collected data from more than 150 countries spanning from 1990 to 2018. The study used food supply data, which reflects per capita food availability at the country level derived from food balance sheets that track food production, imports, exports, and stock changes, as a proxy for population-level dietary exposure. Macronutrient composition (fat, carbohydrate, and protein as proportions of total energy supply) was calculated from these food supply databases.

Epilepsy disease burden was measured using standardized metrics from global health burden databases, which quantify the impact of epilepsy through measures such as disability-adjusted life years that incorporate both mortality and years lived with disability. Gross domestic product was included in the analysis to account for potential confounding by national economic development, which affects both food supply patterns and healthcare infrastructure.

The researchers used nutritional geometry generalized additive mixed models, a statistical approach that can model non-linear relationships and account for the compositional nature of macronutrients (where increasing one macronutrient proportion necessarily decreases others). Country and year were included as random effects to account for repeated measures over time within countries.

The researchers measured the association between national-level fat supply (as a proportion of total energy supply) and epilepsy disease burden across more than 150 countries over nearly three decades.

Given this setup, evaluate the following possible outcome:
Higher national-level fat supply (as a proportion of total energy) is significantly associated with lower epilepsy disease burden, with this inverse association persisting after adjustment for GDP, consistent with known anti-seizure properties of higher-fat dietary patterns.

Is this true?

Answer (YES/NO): YES